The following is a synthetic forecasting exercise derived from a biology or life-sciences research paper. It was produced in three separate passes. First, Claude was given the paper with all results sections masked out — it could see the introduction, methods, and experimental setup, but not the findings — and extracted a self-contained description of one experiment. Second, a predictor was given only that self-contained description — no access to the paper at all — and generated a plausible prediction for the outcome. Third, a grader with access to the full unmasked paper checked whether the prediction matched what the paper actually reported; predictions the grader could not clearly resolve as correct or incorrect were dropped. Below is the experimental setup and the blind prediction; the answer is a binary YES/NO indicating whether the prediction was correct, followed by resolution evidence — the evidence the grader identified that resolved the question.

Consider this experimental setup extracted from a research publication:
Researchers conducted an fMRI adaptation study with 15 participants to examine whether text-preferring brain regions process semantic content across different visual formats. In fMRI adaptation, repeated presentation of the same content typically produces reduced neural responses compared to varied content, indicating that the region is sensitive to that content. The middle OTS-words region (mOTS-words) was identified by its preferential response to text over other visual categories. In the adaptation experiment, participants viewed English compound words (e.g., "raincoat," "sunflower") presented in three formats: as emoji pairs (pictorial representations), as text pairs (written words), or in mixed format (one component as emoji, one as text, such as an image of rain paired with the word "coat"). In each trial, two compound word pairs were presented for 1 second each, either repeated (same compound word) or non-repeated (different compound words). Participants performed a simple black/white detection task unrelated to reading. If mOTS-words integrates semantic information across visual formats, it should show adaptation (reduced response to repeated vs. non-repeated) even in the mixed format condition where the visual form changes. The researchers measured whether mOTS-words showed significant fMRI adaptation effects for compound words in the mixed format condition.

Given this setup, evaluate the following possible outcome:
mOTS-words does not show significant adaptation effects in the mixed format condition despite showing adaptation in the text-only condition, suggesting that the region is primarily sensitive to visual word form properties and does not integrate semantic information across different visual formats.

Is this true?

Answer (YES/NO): NO